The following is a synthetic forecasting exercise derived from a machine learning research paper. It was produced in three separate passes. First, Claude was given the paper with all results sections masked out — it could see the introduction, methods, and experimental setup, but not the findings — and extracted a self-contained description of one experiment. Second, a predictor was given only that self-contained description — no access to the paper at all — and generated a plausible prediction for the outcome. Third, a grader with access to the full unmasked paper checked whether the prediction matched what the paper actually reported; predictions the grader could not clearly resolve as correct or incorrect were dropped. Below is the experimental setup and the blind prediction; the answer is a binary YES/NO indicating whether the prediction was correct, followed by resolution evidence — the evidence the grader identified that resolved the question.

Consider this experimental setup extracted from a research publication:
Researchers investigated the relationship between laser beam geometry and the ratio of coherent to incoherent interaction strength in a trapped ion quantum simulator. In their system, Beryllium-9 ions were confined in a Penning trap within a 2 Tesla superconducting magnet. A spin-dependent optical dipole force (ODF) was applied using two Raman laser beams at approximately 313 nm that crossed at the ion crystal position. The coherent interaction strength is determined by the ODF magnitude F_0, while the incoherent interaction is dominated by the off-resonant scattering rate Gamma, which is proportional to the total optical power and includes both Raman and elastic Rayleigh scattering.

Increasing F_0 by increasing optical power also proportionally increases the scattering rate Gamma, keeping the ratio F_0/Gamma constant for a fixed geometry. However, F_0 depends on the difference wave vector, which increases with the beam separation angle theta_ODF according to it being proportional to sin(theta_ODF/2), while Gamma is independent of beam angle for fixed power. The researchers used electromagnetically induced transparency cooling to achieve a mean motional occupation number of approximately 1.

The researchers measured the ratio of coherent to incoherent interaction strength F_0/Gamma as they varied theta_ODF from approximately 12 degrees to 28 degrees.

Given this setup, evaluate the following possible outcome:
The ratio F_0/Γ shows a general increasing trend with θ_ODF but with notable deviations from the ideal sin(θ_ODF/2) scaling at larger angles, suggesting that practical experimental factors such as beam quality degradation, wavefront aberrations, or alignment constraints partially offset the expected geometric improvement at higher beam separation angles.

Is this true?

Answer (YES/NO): NO